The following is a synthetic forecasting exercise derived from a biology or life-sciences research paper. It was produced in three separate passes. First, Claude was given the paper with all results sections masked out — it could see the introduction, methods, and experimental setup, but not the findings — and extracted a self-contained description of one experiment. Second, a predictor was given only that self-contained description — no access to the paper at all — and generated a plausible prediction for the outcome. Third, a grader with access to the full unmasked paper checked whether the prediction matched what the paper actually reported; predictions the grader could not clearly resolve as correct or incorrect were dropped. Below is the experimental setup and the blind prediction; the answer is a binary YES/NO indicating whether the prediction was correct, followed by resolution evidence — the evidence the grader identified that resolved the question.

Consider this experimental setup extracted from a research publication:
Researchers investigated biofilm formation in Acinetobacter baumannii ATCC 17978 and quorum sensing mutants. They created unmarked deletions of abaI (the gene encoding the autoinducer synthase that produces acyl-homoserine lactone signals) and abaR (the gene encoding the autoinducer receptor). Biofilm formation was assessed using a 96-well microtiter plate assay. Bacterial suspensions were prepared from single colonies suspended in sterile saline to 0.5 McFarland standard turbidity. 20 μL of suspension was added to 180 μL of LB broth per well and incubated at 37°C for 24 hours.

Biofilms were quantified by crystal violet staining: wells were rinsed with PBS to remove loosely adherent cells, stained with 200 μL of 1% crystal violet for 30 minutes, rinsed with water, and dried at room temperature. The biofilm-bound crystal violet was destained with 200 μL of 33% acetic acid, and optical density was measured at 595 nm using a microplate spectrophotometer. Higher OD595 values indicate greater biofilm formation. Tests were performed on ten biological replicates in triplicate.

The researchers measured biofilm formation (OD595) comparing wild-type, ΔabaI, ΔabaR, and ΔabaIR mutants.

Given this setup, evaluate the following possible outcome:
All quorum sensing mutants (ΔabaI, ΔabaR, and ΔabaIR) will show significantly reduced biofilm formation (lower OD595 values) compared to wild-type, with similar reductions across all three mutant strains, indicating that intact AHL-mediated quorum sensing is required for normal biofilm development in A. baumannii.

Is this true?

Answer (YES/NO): NO